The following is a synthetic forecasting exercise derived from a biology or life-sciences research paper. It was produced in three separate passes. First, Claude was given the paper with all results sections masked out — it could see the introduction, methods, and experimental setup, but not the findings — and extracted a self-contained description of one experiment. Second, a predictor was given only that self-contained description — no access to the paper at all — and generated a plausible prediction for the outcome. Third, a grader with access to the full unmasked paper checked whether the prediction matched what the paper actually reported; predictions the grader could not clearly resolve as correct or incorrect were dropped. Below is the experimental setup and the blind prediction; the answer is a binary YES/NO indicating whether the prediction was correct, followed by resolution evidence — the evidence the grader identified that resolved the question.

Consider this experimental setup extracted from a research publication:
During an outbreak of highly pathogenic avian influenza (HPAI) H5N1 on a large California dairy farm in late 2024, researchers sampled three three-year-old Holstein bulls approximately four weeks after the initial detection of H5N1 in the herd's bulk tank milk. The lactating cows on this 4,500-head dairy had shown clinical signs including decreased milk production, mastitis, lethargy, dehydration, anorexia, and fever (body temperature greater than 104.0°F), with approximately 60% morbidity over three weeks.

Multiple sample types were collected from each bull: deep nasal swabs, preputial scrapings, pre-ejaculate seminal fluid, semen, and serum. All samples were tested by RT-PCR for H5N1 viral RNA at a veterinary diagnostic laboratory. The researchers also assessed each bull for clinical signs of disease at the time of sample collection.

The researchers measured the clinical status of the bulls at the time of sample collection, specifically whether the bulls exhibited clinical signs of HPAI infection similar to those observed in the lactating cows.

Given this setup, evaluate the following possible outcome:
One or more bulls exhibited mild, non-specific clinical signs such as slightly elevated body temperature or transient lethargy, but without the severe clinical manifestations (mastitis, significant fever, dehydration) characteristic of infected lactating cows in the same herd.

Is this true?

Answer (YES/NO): NO